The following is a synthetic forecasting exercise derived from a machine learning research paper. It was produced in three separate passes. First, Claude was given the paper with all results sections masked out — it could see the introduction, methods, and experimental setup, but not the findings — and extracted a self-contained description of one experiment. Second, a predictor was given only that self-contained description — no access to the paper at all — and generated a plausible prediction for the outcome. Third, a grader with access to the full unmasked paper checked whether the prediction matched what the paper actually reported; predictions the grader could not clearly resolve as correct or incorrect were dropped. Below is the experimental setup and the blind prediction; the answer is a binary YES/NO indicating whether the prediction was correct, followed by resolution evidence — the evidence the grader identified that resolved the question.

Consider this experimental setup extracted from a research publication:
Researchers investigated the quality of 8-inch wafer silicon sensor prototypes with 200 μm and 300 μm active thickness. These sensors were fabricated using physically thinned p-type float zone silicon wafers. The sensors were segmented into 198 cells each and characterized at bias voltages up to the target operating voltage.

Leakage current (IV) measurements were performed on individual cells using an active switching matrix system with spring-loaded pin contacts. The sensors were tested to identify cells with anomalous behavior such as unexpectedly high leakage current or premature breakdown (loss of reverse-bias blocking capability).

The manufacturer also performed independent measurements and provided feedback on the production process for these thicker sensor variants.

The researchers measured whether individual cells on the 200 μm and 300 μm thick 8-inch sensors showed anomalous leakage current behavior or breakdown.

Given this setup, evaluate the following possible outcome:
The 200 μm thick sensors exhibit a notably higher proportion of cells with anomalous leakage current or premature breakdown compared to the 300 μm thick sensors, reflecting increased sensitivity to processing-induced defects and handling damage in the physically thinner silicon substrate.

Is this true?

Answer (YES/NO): NO